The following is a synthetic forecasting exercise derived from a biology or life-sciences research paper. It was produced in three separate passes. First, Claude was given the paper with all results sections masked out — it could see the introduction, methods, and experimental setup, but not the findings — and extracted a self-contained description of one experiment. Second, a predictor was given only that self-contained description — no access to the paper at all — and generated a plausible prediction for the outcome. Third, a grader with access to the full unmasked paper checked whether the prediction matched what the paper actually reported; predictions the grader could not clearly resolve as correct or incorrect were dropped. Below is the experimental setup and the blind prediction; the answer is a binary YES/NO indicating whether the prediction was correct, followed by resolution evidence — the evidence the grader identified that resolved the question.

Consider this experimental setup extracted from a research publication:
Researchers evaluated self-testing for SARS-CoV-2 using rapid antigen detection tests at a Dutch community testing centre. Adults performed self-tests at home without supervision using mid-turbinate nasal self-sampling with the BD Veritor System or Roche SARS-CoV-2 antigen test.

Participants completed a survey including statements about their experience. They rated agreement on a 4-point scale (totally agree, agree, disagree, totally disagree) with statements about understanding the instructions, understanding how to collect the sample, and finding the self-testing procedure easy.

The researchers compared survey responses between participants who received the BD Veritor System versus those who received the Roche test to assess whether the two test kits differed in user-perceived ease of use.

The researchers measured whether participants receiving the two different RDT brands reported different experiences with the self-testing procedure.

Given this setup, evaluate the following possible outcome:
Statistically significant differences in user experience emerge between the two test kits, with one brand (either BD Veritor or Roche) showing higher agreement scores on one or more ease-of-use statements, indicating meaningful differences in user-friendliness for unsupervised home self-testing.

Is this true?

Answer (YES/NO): NO